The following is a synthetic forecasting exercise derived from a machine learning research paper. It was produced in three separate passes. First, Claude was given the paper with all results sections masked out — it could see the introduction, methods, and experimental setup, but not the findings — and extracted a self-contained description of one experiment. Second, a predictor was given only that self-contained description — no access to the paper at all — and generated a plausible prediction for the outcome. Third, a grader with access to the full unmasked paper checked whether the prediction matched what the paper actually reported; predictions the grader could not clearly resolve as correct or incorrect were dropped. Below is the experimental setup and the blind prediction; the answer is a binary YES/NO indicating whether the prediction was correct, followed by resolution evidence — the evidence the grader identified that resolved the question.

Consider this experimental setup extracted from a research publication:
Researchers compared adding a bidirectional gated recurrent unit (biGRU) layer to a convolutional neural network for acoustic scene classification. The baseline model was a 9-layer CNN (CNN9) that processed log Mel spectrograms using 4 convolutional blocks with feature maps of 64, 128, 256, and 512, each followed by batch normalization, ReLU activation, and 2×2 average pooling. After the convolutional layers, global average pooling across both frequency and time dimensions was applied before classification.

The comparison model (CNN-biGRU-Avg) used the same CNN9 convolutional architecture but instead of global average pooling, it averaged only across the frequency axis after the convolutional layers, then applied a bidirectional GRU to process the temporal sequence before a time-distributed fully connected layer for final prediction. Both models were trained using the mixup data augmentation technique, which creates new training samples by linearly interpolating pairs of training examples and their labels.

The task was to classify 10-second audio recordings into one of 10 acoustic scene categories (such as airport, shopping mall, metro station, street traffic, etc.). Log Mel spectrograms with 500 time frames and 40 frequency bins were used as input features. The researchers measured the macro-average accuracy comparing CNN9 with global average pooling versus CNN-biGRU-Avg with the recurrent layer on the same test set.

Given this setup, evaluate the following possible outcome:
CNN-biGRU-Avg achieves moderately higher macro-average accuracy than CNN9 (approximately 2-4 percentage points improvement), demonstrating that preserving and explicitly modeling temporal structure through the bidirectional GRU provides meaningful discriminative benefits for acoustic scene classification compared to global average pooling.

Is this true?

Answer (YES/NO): YES